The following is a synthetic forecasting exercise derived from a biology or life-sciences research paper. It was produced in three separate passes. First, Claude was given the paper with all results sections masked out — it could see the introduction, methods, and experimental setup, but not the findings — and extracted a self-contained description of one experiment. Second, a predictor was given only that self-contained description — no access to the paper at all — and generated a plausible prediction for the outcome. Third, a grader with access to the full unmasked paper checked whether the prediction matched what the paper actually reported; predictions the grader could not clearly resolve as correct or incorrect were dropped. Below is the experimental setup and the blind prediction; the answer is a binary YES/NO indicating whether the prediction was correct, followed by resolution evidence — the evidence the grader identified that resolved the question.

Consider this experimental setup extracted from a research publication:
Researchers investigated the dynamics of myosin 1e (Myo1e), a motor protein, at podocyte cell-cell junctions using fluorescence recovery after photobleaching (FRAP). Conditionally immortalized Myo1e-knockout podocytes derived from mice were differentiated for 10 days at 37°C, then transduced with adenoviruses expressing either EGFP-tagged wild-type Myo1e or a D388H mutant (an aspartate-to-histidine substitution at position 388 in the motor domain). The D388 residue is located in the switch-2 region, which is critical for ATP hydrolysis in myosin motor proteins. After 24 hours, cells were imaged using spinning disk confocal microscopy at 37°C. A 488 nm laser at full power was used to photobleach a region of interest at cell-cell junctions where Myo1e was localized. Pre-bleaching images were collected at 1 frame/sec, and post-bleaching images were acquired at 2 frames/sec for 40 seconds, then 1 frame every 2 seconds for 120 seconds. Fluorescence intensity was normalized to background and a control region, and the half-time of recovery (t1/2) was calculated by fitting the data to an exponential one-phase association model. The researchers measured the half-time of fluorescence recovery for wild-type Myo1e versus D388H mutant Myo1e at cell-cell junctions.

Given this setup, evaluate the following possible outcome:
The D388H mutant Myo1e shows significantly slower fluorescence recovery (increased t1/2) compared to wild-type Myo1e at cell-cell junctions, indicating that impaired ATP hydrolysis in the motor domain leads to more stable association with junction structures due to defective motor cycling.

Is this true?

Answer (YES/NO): YES